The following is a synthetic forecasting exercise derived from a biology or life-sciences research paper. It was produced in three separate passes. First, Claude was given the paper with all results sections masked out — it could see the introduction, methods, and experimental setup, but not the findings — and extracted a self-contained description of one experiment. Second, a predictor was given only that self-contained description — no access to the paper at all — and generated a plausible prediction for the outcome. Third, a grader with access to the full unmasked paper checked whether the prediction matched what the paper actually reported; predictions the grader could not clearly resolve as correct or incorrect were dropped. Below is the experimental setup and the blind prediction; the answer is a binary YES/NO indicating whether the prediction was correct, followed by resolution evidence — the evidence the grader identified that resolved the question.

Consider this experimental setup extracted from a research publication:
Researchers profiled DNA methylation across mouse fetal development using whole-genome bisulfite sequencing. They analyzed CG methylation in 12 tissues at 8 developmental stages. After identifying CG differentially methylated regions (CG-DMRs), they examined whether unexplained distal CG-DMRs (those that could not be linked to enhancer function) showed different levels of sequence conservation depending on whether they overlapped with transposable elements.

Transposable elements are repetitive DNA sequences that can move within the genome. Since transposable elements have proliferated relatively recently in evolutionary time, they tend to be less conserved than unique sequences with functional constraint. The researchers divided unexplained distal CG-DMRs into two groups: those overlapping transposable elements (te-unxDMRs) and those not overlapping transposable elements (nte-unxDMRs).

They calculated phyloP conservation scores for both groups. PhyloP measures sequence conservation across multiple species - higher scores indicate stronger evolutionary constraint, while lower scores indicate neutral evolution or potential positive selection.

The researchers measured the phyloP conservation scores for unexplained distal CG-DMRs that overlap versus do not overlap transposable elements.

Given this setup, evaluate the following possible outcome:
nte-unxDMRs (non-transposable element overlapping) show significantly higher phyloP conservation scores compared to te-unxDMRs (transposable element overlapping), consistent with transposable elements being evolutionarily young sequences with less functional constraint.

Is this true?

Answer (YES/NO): YES